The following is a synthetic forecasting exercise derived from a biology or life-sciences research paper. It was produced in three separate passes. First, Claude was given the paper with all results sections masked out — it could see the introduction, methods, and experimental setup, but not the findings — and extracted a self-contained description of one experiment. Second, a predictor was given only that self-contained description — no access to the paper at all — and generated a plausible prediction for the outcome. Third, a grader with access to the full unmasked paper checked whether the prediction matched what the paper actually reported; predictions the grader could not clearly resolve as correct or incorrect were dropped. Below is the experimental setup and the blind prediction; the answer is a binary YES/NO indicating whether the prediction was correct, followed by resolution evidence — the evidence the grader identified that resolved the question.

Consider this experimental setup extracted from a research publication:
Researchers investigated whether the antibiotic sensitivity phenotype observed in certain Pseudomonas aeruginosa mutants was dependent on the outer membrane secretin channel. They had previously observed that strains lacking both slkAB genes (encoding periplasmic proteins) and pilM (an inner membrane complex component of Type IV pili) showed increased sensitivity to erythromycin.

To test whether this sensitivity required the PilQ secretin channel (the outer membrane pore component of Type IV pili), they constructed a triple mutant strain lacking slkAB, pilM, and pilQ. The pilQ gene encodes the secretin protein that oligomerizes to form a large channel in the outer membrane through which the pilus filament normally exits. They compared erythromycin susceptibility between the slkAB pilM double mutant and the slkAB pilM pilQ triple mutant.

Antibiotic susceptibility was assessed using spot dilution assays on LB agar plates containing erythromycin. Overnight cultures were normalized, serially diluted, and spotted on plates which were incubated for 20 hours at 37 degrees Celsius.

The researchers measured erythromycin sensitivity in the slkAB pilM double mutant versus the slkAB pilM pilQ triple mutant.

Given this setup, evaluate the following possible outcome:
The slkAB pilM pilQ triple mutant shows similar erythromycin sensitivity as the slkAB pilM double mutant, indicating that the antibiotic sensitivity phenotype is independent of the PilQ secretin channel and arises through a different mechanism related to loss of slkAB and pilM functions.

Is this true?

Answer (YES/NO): NO